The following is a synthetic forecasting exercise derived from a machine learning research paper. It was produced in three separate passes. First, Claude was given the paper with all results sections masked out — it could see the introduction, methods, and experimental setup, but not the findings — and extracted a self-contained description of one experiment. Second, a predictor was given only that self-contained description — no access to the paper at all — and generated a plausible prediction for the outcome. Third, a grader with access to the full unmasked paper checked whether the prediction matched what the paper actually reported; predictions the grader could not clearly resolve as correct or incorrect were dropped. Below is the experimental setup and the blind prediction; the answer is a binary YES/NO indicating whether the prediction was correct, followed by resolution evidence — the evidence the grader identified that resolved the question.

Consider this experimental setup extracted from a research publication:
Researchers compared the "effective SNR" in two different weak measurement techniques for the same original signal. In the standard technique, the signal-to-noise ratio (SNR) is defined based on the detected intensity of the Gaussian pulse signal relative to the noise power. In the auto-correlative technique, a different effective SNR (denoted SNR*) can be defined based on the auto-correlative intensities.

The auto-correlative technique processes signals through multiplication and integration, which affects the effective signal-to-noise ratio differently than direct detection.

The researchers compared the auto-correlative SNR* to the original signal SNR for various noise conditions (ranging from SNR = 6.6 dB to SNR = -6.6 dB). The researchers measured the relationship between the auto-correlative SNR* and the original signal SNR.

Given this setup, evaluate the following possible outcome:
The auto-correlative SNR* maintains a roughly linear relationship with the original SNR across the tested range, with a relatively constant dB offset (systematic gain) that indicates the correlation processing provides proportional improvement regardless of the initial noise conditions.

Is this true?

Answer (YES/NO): NO